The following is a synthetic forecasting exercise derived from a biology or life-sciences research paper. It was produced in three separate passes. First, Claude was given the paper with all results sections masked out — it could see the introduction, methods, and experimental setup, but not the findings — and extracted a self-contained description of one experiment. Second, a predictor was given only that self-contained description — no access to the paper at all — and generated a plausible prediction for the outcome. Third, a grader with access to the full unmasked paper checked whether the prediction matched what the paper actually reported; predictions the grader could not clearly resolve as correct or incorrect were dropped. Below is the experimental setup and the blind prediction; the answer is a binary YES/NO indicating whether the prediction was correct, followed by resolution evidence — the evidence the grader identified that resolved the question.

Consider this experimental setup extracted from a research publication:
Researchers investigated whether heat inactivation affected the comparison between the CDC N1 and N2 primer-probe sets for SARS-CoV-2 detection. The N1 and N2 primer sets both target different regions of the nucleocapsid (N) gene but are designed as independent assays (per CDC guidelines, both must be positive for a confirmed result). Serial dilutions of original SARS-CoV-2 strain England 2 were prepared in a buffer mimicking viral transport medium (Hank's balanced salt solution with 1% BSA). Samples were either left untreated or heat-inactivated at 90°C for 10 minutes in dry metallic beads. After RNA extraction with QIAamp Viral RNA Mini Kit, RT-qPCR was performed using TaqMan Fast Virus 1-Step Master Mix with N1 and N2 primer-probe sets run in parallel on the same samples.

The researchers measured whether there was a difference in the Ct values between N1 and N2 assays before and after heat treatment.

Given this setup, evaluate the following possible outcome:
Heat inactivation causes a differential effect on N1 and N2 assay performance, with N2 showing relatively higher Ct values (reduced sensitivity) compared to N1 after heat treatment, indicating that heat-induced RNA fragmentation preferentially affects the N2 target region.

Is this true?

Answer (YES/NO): NO